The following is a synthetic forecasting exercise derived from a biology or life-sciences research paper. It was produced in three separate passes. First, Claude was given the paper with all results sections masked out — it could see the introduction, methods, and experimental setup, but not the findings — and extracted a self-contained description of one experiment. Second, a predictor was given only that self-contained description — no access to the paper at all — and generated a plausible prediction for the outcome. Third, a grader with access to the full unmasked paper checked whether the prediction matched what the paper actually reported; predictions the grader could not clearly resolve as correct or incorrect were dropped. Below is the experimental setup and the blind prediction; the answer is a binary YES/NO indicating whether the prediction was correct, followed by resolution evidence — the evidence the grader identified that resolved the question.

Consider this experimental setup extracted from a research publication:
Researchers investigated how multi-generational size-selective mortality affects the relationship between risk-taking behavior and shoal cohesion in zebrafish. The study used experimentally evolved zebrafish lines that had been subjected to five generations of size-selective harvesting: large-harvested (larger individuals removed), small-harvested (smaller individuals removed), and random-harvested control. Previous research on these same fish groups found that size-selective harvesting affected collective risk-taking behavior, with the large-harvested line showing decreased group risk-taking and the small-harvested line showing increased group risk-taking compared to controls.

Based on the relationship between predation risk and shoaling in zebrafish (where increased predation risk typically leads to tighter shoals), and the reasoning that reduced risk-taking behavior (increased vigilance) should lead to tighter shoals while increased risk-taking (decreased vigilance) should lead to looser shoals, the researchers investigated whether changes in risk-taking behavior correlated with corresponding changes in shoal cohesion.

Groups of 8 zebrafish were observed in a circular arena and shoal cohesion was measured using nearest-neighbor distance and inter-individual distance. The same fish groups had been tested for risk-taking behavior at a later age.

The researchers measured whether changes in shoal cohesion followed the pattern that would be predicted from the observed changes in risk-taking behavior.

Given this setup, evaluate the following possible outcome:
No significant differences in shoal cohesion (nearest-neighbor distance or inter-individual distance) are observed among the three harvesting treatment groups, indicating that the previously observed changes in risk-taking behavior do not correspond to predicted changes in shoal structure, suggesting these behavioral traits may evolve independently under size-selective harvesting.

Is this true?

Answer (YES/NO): NO